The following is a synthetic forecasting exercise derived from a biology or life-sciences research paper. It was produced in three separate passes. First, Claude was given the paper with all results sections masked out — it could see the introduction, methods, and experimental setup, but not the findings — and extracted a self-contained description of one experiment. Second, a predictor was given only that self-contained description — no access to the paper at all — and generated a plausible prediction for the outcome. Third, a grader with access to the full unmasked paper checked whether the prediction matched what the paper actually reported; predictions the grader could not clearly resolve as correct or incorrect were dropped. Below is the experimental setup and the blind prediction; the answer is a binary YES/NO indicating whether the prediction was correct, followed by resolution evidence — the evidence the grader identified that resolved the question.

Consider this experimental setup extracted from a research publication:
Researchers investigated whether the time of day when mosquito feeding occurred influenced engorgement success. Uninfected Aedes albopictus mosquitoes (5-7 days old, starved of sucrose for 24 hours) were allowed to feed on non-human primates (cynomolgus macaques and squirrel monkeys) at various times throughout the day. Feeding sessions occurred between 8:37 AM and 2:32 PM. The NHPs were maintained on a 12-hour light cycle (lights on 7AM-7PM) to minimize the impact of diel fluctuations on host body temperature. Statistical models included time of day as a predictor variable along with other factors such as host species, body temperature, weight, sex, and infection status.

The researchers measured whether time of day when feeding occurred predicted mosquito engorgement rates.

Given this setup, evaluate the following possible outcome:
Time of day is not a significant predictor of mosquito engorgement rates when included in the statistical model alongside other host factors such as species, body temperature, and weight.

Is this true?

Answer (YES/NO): YES